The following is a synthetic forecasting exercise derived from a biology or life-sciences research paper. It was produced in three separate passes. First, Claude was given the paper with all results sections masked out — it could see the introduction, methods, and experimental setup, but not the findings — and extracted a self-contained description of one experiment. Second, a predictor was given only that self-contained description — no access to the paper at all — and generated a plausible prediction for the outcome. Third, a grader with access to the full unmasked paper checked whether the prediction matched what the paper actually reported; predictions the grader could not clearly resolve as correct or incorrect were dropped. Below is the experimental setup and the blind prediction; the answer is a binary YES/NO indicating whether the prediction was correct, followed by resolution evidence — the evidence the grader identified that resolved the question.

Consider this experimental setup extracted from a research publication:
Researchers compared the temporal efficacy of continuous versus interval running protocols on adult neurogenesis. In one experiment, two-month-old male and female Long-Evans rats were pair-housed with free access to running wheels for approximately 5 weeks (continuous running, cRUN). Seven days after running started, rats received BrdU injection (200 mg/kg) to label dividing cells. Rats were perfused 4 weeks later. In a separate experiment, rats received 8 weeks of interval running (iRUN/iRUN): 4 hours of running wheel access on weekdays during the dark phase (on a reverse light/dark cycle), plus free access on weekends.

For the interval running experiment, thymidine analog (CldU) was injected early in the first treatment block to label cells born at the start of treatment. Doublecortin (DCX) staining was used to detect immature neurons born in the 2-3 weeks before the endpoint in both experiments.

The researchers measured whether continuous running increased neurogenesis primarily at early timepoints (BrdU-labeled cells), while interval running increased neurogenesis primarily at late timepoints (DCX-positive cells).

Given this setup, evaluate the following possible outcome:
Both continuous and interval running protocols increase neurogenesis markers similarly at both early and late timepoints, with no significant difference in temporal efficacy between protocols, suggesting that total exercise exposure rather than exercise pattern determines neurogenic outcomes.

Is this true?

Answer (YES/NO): NO